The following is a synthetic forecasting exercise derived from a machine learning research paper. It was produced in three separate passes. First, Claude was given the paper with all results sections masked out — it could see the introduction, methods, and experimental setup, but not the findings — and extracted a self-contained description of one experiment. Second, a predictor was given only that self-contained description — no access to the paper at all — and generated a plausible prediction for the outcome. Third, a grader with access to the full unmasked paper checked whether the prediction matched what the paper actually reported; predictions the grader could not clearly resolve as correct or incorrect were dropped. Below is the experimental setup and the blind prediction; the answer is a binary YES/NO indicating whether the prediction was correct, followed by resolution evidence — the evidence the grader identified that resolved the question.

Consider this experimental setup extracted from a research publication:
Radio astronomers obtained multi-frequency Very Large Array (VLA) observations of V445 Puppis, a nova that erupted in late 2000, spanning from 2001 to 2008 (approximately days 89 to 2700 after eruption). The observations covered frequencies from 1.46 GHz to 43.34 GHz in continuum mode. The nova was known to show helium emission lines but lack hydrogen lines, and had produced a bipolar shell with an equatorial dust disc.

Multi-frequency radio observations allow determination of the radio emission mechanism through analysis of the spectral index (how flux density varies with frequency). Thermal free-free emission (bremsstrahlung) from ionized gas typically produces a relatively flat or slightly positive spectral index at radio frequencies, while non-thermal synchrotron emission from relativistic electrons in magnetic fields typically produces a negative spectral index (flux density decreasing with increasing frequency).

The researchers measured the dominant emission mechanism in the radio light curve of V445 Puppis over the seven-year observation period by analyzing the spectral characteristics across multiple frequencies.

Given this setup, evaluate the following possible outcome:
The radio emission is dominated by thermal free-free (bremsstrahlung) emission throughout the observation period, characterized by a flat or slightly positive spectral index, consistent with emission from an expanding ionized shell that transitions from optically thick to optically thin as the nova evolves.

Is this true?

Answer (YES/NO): NO